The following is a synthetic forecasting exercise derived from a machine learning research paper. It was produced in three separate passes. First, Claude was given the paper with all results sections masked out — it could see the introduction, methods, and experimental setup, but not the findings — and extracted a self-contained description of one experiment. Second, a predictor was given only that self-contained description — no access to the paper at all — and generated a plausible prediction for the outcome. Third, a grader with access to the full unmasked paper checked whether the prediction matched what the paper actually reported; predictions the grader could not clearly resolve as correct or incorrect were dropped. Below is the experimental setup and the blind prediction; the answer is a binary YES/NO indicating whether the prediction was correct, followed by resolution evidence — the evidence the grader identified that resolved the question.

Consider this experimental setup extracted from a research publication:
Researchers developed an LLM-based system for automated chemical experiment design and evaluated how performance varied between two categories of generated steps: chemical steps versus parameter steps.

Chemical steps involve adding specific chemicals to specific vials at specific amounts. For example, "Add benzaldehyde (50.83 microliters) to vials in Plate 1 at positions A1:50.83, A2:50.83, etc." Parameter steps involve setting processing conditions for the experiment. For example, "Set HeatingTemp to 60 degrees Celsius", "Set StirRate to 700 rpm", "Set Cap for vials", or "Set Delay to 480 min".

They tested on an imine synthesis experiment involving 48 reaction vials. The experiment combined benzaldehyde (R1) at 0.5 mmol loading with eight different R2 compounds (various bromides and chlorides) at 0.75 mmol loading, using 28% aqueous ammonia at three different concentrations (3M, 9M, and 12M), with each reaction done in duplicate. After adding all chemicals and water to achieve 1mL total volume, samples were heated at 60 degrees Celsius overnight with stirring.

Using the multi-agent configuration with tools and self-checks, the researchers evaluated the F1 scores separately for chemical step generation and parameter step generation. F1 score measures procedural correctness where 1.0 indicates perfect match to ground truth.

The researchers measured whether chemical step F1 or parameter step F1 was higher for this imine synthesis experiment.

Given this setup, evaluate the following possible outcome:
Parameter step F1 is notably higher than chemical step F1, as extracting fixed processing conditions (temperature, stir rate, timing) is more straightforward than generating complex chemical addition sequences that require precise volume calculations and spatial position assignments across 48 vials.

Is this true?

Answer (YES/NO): NO